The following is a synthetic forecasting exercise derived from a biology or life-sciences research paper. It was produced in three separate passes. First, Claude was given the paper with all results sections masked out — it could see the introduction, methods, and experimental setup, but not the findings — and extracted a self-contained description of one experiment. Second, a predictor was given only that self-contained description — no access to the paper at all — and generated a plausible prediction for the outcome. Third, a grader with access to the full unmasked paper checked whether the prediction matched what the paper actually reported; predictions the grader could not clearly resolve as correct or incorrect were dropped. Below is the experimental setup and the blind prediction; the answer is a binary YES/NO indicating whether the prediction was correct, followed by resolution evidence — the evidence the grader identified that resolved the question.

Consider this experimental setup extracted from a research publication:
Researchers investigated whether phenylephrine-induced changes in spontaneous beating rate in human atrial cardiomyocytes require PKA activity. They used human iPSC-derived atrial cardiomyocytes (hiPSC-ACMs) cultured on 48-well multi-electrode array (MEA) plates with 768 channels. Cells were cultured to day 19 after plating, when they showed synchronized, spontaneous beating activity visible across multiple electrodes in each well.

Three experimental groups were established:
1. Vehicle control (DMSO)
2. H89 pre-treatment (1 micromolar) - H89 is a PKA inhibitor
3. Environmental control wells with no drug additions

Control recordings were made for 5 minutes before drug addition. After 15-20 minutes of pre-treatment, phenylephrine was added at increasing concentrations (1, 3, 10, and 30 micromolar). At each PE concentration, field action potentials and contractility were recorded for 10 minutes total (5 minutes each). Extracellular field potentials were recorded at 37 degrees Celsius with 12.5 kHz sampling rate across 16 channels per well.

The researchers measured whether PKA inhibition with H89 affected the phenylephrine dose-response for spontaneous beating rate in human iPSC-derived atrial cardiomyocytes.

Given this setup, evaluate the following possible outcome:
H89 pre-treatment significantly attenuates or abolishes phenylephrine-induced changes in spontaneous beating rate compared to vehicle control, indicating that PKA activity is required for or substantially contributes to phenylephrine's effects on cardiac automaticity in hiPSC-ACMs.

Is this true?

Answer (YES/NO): YES